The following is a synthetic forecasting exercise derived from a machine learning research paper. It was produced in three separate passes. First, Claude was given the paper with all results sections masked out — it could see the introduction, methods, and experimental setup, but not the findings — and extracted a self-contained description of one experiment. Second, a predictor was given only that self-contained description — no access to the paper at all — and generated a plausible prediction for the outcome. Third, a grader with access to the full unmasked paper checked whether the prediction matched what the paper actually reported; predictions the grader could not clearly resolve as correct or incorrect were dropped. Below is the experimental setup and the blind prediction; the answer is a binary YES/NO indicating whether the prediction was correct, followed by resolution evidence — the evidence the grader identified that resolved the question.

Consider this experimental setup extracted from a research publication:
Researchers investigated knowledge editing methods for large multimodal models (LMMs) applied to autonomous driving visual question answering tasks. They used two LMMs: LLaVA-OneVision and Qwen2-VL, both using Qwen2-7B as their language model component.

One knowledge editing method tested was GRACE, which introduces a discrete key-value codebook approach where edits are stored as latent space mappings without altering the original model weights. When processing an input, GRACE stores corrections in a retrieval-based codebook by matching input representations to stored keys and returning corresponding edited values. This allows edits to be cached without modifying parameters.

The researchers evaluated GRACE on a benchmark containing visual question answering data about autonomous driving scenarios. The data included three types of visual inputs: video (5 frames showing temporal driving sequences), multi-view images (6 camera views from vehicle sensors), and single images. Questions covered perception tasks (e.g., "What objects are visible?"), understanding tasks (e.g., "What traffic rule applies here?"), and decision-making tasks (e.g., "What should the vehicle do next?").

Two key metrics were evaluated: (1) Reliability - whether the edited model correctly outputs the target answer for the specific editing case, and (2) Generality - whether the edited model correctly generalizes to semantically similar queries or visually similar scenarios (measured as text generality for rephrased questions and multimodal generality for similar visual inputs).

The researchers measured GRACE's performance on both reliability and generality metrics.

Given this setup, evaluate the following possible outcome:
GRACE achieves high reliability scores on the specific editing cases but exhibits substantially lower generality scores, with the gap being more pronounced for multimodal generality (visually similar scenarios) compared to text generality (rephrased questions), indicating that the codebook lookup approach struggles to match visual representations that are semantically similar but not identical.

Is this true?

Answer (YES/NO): NO